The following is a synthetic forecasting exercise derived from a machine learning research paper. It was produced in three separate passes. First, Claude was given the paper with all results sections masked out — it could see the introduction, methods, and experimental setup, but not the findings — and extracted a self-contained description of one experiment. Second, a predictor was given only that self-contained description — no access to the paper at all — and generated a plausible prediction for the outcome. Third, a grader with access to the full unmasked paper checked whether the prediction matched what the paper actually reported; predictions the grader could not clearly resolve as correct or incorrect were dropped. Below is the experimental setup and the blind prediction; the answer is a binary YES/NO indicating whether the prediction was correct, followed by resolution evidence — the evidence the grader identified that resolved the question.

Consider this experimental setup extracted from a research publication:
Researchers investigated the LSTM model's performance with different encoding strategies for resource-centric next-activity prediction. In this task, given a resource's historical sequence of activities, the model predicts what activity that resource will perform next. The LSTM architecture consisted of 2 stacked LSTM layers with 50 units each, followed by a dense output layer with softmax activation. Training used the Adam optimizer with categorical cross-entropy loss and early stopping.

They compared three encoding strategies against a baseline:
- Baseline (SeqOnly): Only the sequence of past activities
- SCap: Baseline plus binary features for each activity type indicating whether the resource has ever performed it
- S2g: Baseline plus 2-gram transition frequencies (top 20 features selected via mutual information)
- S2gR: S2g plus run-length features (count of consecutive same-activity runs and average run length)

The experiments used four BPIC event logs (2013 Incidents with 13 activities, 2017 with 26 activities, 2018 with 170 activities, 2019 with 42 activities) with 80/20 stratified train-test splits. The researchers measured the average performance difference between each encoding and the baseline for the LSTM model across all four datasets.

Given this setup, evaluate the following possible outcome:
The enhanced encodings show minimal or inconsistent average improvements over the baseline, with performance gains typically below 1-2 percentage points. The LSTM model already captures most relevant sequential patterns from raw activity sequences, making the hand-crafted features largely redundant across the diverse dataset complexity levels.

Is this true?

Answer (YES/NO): NO